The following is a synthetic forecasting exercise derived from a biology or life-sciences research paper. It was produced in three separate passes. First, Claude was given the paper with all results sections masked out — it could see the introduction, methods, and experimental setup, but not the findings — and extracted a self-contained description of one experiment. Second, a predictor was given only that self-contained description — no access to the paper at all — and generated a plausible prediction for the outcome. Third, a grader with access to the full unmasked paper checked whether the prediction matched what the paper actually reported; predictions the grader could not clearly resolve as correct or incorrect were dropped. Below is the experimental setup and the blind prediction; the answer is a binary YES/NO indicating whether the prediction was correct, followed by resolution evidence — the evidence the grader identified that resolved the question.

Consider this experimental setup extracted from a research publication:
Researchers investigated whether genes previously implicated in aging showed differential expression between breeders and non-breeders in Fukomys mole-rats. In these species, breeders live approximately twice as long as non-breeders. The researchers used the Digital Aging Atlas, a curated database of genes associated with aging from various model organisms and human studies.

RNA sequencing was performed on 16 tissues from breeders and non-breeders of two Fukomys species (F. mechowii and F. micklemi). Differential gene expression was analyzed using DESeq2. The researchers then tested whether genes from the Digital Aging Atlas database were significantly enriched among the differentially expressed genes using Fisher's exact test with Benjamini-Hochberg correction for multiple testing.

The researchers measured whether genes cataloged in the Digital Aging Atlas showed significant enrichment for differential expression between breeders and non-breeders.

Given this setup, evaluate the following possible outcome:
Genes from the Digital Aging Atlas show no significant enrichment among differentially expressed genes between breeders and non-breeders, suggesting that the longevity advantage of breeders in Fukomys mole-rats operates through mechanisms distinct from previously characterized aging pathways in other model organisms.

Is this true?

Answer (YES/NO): NO